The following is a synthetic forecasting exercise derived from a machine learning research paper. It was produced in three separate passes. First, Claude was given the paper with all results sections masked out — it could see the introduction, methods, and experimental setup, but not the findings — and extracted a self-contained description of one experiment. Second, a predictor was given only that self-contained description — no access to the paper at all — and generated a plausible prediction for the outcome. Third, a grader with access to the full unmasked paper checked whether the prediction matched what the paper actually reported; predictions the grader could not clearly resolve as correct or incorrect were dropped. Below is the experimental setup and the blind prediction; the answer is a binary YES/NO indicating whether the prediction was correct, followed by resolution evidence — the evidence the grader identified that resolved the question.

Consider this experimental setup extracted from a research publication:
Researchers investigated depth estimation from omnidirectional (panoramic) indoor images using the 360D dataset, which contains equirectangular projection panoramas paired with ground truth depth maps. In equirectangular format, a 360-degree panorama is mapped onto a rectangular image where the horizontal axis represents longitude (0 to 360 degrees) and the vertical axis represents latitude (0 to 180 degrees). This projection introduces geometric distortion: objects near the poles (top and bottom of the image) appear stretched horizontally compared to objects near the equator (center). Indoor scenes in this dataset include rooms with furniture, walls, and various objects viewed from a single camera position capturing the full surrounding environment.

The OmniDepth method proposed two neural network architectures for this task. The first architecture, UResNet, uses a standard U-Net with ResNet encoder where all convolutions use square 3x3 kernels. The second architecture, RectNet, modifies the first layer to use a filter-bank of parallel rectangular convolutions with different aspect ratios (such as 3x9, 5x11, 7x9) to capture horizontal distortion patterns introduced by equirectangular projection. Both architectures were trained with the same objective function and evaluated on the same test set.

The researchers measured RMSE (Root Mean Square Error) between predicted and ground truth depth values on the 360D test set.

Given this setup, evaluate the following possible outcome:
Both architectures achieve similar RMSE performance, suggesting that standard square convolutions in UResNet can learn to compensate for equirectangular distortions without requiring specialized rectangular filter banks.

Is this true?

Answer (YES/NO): NO